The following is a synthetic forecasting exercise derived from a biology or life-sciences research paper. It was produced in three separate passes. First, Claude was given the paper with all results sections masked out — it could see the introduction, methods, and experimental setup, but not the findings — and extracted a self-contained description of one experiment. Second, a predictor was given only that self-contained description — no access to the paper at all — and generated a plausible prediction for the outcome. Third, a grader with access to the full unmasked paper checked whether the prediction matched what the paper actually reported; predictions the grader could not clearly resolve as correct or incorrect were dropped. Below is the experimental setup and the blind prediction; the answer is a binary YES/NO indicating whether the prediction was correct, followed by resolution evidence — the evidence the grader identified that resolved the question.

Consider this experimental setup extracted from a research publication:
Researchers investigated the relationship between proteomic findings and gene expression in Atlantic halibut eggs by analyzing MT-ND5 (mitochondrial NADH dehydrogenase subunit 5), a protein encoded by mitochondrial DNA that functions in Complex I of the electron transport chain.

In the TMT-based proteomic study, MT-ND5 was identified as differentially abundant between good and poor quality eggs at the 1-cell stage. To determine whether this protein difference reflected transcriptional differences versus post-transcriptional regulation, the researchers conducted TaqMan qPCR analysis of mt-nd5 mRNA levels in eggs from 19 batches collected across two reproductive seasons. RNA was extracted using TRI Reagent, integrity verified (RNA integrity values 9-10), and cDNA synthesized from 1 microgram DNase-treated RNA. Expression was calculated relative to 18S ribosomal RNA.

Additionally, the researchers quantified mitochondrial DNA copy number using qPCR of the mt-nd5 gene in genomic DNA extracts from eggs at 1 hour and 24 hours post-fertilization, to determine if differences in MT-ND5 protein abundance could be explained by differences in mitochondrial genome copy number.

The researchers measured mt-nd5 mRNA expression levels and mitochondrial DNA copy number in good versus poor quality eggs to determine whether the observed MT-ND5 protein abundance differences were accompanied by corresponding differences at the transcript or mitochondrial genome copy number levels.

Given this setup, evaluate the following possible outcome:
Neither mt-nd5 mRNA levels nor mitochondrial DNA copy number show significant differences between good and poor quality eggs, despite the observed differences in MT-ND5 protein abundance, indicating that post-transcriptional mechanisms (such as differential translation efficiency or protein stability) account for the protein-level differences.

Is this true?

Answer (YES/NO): YES